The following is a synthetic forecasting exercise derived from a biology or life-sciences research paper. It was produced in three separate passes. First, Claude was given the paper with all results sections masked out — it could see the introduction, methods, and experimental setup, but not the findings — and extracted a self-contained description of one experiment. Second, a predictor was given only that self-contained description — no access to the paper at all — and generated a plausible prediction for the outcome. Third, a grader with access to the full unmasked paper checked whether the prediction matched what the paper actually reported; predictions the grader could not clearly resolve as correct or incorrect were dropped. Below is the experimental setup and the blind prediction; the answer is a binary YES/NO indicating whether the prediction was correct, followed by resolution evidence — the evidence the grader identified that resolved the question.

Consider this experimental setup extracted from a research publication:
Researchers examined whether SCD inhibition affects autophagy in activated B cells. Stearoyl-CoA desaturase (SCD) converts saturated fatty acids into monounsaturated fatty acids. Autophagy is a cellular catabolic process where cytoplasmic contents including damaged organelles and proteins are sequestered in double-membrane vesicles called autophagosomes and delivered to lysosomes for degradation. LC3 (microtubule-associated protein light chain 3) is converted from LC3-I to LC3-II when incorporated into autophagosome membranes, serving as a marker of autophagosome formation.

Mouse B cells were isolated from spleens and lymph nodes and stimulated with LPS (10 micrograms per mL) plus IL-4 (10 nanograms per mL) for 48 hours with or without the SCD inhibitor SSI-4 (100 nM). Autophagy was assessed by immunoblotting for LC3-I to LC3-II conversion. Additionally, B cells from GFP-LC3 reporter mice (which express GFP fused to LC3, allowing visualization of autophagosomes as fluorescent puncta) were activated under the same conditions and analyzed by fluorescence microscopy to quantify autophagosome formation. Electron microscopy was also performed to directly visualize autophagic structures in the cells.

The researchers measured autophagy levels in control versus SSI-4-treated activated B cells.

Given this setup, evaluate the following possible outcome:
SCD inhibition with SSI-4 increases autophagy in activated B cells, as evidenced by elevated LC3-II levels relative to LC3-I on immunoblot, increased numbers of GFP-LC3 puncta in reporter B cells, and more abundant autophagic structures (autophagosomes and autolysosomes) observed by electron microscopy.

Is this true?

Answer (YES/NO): YES